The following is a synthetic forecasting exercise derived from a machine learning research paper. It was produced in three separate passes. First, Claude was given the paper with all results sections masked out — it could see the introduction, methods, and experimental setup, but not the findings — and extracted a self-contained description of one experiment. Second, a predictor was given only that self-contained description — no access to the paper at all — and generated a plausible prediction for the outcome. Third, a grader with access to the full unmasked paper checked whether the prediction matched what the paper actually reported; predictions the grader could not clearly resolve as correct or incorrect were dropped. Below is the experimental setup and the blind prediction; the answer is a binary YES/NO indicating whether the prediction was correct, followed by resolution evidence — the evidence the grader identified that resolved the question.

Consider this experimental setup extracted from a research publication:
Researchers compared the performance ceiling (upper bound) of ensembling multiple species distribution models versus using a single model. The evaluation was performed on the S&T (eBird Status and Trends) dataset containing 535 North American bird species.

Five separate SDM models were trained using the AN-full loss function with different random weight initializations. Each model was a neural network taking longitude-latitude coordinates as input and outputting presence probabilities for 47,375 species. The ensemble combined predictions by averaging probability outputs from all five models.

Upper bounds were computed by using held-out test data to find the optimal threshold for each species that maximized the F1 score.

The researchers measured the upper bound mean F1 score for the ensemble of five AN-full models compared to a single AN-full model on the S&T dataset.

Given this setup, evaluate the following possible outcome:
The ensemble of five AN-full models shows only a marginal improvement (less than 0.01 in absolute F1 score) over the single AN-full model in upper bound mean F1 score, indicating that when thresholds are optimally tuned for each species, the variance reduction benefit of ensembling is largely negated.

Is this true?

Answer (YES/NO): YES